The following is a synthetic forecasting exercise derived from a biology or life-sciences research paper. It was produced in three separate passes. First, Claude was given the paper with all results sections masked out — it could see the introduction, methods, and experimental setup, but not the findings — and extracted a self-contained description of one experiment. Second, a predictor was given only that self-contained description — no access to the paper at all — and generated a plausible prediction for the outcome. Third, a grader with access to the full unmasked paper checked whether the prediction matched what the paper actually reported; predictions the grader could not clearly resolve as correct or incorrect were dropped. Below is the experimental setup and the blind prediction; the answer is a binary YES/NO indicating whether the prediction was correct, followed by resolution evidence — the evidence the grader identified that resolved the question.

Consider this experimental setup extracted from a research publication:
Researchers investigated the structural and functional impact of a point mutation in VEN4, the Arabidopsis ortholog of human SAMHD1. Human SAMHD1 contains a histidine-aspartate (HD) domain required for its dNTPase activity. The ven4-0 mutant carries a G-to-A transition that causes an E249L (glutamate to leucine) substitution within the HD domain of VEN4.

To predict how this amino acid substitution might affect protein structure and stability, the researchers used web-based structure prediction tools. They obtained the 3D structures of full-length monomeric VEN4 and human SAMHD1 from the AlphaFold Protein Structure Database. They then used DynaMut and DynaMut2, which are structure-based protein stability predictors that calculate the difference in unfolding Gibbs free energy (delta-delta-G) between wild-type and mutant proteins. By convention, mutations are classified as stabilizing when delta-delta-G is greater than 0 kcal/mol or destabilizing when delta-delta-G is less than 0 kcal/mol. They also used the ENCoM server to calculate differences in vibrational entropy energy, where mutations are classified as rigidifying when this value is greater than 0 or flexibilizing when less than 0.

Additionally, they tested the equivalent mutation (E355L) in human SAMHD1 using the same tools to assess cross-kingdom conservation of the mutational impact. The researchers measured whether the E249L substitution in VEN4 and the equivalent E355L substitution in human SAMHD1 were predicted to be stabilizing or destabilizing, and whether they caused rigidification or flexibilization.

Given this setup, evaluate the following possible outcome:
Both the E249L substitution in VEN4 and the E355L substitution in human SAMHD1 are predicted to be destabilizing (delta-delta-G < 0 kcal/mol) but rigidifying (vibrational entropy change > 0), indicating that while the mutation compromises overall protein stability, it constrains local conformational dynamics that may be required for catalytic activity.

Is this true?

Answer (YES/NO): NO